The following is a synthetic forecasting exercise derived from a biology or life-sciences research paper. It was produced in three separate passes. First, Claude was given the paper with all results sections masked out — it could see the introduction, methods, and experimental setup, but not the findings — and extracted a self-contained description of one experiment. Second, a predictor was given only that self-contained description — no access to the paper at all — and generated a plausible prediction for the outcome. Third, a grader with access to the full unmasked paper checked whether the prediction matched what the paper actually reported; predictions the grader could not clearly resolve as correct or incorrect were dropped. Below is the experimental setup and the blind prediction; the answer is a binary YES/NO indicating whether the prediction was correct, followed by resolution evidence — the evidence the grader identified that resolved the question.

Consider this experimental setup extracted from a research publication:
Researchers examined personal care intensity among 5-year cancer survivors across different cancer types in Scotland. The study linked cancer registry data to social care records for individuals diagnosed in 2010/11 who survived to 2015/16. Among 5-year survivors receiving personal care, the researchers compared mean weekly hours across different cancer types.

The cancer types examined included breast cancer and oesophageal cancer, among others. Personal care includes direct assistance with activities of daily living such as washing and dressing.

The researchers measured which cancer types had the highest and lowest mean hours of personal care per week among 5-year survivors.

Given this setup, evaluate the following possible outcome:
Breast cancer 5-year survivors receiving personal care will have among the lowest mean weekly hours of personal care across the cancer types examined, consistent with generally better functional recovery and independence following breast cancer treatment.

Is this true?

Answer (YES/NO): NO